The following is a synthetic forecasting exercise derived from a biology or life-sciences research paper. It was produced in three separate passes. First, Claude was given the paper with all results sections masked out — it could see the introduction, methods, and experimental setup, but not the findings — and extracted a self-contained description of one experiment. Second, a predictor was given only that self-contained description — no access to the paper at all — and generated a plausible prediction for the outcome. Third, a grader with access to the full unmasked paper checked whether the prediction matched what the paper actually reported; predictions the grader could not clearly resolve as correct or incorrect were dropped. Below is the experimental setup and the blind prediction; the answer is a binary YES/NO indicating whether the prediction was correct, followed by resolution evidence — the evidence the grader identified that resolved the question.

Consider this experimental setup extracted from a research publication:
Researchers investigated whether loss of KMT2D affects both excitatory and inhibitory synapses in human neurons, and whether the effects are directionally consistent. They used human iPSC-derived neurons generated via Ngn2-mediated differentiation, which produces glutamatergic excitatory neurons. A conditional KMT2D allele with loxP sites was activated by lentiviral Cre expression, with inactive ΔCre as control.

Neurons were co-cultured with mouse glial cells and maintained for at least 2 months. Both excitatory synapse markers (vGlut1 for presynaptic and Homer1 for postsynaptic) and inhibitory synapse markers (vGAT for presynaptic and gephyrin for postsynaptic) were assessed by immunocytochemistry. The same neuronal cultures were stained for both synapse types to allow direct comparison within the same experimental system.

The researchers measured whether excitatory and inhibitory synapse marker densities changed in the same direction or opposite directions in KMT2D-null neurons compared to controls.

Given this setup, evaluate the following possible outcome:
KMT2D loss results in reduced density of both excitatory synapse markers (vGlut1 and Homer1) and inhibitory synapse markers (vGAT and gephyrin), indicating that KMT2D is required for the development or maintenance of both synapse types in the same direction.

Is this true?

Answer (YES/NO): NO